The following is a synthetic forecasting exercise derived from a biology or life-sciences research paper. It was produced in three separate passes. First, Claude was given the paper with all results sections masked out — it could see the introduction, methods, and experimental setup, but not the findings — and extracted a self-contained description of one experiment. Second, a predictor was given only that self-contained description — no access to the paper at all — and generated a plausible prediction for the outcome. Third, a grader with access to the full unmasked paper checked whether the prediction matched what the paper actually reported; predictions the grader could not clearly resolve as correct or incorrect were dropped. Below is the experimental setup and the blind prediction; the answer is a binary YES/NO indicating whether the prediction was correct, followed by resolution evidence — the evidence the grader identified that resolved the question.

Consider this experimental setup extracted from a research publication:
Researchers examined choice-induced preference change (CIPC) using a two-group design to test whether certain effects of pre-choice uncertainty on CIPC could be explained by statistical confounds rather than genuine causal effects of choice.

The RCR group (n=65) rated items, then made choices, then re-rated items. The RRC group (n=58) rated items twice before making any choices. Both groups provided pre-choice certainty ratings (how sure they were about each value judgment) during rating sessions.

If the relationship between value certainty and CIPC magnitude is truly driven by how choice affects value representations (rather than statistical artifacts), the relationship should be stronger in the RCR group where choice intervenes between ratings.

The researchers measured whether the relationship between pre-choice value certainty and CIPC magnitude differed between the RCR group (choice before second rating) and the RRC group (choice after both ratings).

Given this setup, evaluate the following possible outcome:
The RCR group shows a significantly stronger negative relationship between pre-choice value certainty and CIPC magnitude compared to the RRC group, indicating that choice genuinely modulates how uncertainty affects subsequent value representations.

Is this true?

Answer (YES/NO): NO